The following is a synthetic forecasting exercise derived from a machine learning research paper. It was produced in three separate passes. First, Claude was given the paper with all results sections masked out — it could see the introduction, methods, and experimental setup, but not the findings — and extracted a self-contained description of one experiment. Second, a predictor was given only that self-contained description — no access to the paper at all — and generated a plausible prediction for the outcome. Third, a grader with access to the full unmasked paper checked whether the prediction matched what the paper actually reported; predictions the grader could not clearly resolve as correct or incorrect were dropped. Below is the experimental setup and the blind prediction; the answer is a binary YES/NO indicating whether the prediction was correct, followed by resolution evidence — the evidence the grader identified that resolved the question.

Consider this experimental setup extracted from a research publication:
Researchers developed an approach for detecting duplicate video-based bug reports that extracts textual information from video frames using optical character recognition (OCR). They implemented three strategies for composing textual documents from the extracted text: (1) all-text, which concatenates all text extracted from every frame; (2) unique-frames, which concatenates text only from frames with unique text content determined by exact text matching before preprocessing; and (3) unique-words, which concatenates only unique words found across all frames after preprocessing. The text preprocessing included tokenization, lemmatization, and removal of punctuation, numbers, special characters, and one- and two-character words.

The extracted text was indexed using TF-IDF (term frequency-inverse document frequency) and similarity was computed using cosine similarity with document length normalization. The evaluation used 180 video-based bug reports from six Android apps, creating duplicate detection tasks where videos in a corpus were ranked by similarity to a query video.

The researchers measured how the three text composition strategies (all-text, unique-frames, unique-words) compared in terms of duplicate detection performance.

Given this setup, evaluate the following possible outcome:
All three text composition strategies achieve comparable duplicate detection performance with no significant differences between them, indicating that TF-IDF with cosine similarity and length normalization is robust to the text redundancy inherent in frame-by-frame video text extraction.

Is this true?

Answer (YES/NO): NO